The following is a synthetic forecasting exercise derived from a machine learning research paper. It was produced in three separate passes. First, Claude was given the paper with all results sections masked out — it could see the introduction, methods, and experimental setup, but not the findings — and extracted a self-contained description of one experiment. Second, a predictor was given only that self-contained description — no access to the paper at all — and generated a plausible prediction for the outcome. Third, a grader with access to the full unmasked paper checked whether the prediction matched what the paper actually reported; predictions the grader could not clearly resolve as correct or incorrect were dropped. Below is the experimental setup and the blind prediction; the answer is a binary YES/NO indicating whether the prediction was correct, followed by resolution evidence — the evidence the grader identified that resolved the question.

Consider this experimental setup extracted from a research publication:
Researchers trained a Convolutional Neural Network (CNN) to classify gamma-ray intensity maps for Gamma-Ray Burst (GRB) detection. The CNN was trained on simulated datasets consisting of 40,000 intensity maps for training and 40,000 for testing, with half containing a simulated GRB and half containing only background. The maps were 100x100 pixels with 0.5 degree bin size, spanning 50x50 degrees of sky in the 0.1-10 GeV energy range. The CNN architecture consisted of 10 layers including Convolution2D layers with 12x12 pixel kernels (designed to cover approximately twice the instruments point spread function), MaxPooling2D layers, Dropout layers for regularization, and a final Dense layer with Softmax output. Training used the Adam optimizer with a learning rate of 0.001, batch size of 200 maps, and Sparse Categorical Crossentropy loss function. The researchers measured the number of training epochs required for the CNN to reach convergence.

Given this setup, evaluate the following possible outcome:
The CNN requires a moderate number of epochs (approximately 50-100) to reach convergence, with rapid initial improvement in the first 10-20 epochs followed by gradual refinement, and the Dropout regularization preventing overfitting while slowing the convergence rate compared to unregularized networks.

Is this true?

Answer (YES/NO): NO